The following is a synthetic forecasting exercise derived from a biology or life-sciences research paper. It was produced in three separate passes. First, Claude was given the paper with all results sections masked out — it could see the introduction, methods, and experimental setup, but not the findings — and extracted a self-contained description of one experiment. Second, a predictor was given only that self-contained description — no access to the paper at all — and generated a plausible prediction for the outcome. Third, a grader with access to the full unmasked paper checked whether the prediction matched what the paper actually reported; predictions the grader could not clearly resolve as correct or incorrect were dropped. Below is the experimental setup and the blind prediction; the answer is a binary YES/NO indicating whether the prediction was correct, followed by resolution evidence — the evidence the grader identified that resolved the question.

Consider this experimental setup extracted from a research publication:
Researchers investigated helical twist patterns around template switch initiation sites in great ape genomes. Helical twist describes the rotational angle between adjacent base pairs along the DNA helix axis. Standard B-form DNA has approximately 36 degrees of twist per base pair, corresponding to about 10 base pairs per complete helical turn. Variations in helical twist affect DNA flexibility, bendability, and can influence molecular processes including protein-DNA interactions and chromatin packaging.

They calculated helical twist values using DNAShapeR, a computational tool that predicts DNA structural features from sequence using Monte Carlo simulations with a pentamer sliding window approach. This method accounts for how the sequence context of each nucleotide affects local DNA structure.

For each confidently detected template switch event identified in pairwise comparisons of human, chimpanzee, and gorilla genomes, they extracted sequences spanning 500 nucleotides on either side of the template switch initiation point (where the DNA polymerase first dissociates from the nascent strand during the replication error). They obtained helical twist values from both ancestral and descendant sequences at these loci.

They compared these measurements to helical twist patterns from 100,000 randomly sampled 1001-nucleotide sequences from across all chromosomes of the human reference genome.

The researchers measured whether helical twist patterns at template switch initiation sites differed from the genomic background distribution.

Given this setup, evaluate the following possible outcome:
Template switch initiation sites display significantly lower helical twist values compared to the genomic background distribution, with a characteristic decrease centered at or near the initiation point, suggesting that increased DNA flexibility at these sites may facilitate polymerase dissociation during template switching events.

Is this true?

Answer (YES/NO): NO